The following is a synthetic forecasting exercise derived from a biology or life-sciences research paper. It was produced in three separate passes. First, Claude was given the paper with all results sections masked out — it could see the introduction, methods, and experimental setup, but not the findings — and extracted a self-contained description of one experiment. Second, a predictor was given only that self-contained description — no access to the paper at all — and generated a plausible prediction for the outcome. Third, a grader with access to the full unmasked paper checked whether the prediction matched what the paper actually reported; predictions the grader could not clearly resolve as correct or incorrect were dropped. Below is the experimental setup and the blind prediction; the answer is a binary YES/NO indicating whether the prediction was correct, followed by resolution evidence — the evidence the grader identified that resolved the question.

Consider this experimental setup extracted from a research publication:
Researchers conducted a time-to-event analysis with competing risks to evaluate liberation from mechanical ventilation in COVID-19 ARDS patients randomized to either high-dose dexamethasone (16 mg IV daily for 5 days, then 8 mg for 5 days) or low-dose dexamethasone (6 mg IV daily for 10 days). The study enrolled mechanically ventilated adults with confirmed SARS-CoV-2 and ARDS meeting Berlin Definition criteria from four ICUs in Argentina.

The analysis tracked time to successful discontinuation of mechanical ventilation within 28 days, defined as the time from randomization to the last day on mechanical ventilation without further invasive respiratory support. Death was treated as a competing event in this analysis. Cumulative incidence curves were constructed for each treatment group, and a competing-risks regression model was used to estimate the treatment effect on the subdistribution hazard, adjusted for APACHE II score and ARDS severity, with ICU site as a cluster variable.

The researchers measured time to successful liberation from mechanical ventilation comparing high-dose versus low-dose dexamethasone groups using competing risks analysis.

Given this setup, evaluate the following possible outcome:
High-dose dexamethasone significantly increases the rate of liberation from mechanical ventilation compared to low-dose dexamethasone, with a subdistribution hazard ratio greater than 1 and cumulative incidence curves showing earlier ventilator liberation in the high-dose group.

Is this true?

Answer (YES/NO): YES